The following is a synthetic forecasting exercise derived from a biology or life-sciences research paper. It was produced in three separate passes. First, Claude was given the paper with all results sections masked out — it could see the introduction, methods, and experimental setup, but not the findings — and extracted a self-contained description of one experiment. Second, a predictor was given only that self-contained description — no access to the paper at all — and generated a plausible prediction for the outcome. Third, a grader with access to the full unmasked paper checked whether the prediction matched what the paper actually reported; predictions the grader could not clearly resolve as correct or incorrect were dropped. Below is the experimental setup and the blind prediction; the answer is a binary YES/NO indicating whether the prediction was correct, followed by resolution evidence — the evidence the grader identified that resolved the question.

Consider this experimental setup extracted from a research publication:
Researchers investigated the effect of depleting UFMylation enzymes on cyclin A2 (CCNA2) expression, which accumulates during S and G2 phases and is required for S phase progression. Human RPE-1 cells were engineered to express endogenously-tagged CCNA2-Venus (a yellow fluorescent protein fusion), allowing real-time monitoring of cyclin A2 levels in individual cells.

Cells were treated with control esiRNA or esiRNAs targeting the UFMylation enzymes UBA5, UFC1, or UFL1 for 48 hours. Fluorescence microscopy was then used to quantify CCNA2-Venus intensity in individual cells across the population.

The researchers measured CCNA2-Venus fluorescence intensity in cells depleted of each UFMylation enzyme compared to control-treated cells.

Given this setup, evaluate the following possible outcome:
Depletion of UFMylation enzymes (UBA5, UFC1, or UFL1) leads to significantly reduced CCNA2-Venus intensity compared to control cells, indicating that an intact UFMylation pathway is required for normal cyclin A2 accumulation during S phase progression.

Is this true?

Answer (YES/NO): YES